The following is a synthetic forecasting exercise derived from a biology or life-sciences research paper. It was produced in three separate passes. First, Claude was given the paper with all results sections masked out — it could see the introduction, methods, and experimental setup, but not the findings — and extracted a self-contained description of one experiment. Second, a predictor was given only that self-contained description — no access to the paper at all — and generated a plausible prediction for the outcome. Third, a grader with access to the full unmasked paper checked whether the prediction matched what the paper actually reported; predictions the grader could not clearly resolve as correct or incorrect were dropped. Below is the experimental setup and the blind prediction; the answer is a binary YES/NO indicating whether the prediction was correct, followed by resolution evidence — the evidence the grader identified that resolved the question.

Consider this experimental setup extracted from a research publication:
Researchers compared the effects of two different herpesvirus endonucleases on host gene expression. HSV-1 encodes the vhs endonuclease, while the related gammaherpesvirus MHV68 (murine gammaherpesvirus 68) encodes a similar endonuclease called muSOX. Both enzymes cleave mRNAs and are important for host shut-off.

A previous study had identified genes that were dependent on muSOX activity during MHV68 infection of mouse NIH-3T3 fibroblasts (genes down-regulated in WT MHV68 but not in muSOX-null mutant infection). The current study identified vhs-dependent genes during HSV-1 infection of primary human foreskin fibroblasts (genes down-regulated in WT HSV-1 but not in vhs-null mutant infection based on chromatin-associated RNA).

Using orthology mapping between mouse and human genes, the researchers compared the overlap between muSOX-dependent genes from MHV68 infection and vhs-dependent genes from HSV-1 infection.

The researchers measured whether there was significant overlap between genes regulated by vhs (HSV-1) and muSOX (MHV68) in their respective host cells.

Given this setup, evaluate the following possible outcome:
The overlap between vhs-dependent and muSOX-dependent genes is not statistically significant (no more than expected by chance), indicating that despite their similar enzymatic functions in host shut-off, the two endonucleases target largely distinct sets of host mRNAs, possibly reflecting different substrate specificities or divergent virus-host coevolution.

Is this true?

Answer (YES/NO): YES